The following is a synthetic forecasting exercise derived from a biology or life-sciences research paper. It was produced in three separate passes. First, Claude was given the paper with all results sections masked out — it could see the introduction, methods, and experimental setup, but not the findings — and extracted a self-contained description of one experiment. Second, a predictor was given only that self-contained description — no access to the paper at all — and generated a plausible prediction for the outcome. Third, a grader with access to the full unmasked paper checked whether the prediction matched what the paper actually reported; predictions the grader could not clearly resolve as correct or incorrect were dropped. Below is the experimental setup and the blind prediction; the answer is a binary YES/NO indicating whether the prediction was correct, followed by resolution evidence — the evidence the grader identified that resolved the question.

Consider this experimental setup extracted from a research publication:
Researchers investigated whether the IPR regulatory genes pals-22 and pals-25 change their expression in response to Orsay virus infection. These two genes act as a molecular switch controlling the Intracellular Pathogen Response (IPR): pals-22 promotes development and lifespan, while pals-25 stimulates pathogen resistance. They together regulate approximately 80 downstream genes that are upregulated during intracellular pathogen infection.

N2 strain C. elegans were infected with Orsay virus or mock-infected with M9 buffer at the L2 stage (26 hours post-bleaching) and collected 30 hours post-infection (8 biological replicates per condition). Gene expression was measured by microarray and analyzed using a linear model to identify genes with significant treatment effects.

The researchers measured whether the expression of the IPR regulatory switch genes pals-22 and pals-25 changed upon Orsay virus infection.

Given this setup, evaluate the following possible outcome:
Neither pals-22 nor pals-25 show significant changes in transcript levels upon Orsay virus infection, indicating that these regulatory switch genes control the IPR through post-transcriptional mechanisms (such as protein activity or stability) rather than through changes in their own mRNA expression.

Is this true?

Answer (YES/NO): YES